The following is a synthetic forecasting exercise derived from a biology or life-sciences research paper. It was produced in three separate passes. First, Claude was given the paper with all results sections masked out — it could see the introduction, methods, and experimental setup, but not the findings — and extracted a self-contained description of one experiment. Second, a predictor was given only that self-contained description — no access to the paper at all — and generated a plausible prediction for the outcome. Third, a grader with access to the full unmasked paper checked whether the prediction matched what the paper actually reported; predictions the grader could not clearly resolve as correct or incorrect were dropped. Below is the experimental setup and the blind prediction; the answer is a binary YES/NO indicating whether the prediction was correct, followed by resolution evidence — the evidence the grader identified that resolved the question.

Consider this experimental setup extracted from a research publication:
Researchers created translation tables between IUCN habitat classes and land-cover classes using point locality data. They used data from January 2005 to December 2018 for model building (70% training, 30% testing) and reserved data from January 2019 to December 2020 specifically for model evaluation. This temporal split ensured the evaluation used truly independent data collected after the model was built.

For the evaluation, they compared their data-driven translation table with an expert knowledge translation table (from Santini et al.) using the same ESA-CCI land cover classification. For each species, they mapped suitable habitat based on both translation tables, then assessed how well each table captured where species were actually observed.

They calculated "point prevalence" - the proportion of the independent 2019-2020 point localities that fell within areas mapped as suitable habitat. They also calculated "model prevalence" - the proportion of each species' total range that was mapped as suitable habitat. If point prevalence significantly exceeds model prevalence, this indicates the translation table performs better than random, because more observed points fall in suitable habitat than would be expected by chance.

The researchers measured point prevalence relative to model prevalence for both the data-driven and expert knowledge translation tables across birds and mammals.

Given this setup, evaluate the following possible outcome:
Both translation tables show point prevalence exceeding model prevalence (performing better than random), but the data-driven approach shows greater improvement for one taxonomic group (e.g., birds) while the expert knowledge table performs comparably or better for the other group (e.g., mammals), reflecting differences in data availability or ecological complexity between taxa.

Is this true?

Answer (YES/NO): NO